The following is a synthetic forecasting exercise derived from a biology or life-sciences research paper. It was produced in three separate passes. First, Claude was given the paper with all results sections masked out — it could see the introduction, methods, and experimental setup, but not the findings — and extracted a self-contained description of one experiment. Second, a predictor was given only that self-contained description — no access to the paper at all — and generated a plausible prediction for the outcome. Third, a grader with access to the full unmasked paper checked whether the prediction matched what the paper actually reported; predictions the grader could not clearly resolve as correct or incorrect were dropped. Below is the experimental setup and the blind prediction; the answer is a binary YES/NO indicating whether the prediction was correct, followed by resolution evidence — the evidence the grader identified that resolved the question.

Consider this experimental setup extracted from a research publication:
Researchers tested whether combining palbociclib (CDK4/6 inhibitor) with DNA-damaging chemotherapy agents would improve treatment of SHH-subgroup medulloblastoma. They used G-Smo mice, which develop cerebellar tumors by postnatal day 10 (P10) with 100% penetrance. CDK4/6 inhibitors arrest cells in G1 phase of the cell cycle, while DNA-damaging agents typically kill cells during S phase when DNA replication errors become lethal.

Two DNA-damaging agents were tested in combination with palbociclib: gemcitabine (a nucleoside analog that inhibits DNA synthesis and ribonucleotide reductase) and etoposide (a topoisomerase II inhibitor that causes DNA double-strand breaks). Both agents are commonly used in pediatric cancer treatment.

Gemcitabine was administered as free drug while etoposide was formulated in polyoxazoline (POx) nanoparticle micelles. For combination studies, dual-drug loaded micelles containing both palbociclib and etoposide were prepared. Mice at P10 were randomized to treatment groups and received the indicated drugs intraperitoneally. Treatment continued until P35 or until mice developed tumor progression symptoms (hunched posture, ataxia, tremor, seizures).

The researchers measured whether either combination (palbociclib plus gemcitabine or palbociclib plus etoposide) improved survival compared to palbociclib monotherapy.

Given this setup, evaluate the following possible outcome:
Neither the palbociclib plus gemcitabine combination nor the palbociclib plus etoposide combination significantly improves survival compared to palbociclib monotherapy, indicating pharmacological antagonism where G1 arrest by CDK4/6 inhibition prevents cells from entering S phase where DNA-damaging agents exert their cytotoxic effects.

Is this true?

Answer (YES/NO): NO